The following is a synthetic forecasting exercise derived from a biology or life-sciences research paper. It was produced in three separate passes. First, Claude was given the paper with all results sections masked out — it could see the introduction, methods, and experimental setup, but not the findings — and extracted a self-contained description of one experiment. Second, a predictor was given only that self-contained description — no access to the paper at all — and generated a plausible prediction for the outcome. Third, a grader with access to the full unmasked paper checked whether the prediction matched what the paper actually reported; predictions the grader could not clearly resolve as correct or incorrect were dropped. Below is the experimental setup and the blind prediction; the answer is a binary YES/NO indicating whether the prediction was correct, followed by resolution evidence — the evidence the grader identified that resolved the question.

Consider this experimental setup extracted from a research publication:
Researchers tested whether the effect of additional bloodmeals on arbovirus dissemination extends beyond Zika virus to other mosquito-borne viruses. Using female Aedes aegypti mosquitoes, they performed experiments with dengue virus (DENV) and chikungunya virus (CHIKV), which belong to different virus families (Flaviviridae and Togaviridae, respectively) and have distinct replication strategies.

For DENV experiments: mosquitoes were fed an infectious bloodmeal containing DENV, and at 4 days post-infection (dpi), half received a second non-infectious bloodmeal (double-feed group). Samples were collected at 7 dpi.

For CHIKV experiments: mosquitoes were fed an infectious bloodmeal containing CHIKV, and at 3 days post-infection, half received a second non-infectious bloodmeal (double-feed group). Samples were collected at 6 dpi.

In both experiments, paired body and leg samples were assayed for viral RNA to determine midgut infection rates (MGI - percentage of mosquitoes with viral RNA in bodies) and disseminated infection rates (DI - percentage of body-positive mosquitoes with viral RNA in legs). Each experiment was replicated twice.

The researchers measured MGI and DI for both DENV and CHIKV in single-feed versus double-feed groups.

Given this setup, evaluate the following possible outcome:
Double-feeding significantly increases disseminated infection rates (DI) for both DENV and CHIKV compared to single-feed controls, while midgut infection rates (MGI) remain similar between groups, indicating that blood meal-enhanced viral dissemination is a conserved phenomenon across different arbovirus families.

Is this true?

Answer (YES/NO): YES